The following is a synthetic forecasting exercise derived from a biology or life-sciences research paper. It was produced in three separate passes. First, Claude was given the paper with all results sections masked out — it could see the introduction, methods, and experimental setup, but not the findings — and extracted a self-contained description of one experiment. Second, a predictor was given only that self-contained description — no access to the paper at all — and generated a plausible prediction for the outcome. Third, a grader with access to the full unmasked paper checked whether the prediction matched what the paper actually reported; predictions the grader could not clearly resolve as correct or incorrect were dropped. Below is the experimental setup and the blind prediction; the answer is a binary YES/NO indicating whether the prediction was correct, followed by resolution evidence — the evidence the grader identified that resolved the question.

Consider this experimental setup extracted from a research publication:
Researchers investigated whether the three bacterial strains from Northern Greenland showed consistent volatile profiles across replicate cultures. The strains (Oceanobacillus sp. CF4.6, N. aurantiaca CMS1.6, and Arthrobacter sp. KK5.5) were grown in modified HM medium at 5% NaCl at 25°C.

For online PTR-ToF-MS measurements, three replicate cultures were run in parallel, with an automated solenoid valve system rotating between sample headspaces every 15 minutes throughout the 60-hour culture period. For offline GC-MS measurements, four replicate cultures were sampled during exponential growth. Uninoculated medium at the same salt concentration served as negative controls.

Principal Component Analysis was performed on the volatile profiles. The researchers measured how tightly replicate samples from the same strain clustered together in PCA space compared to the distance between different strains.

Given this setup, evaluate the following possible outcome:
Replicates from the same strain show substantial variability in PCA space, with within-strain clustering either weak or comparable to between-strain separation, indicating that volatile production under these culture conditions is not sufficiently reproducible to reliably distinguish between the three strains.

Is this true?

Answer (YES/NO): NO